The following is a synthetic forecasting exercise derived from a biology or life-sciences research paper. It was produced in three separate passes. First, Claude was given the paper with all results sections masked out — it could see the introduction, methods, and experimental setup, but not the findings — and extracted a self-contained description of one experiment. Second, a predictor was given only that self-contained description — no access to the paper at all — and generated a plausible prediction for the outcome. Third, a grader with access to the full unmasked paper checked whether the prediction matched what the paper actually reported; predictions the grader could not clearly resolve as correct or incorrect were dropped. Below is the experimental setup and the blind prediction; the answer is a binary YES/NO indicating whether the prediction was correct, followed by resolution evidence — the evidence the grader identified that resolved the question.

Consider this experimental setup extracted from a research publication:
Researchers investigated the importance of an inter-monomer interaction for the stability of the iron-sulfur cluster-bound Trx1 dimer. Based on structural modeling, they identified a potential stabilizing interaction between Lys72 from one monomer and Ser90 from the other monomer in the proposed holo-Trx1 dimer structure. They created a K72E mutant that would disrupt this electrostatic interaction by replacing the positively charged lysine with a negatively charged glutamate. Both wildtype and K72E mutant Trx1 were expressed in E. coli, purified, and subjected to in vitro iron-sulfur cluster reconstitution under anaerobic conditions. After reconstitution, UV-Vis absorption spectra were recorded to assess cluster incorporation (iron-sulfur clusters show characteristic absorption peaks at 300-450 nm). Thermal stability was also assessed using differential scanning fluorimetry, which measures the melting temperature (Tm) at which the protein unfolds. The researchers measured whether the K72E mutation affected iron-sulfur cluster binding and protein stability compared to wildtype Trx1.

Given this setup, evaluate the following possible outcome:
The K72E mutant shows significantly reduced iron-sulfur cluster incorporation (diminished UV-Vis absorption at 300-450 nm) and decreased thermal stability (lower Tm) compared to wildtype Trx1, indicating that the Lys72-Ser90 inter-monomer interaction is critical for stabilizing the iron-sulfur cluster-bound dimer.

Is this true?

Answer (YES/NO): YES